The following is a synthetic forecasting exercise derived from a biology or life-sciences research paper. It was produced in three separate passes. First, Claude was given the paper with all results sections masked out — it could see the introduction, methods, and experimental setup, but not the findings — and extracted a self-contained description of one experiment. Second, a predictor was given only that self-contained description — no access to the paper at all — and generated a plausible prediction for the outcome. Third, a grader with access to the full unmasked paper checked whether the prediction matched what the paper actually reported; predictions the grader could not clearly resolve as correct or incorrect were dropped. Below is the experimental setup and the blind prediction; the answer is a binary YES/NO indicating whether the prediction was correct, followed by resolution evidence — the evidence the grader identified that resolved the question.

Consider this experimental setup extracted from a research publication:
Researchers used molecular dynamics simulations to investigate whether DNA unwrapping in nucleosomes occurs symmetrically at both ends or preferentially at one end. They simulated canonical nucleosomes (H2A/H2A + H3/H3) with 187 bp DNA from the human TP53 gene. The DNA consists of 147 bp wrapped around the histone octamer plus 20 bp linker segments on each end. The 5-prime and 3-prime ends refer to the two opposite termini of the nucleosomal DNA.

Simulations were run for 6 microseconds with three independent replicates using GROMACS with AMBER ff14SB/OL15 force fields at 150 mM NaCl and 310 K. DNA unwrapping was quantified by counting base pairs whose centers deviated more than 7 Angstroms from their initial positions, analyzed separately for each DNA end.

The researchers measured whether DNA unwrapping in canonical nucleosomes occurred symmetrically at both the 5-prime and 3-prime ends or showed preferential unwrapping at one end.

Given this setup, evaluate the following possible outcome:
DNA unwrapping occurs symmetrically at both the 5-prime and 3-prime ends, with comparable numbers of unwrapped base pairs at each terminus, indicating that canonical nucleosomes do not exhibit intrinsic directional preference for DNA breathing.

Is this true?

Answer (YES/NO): NO